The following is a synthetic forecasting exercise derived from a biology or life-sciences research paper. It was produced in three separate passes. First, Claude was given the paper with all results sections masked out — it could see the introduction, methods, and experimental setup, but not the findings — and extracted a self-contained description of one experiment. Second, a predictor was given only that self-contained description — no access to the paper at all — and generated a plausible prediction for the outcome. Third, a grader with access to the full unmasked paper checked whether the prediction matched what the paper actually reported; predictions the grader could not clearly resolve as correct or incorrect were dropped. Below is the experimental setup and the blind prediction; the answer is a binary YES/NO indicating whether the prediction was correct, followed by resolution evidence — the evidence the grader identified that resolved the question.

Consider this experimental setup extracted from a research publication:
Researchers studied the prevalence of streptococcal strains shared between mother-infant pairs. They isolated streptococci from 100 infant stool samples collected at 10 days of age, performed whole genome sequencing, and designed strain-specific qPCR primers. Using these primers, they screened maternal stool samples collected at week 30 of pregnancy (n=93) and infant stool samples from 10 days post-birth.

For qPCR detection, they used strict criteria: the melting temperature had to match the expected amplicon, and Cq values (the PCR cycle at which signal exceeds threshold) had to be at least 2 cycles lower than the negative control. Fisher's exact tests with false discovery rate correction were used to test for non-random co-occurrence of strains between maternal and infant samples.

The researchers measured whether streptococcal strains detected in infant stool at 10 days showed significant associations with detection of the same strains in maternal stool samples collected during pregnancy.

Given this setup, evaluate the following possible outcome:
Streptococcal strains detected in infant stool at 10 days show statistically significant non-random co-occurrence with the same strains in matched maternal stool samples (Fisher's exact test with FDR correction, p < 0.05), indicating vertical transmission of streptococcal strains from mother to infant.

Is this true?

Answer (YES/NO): NO